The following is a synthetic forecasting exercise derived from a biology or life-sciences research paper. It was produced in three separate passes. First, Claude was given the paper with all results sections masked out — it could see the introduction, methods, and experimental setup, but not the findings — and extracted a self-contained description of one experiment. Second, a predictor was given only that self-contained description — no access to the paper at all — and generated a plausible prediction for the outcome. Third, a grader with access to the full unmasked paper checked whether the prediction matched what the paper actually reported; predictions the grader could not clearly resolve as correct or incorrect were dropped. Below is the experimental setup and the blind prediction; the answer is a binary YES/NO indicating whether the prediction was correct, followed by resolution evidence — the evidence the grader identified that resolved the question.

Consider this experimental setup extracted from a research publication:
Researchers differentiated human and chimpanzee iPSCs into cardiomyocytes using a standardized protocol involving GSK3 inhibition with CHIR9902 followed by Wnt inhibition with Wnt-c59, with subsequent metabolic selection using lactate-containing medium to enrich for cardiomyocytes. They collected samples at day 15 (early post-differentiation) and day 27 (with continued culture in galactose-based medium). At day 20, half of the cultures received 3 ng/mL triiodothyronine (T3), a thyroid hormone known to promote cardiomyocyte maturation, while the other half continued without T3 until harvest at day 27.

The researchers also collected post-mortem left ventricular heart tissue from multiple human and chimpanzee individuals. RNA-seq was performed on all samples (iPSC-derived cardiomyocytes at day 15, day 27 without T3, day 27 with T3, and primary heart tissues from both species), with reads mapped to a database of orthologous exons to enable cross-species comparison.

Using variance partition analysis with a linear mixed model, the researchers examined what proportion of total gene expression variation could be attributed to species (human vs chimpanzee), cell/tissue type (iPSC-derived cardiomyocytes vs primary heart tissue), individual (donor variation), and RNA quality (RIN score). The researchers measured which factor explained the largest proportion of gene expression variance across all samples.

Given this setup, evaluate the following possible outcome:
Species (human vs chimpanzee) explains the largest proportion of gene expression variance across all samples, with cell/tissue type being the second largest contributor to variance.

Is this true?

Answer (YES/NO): NO